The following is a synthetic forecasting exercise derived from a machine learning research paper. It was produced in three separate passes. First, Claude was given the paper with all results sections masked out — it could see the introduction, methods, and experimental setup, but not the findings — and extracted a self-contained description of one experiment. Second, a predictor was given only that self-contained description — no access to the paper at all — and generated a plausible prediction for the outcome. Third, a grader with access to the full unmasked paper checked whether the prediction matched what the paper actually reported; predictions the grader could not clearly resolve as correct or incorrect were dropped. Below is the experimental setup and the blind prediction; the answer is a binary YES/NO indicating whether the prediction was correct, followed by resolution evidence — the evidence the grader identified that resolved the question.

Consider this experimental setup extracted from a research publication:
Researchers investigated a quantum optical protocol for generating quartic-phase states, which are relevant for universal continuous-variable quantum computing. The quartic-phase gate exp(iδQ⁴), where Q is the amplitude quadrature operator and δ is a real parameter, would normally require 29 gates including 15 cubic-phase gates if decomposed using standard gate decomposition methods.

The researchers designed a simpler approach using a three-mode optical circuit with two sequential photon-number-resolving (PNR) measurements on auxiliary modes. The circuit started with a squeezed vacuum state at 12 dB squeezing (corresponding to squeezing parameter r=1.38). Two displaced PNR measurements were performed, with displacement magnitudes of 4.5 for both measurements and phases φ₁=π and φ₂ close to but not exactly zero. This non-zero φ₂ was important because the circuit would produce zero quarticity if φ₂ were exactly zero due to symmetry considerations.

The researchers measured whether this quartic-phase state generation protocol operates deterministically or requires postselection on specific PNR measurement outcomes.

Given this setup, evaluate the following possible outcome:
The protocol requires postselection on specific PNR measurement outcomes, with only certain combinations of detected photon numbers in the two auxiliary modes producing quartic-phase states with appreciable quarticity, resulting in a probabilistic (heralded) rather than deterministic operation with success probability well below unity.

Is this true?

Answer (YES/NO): YES